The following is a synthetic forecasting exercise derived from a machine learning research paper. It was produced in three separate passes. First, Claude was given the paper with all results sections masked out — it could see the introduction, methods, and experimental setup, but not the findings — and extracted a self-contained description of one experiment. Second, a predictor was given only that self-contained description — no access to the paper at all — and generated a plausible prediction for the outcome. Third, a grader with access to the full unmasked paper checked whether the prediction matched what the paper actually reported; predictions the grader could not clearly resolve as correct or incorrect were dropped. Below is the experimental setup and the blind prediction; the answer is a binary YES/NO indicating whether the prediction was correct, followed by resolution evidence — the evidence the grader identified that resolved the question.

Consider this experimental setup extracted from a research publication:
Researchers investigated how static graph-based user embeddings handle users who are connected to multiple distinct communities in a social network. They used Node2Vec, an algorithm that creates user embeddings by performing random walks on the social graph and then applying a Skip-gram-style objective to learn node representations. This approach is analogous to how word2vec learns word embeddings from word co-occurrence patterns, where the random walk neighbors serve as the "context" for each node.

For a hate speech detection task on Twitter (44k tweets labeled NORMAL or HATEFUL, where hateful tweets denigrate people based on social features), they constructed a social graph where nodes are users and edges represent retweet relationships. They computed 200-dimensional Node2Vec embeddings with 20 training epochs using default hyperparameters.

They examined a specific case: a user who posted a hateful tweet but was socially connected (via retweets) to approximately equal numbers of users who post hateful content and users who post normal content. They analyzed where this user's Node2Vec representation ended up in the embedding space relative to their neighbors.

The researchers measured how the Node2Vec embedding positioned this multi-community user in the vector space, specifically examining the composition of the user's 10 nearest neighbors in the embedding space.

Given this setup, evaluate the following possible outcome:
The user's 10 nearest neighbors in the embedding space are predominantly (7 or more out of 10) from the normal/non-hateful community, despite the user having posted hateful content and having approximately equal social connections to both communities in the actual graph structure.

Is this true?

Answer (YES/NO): NO